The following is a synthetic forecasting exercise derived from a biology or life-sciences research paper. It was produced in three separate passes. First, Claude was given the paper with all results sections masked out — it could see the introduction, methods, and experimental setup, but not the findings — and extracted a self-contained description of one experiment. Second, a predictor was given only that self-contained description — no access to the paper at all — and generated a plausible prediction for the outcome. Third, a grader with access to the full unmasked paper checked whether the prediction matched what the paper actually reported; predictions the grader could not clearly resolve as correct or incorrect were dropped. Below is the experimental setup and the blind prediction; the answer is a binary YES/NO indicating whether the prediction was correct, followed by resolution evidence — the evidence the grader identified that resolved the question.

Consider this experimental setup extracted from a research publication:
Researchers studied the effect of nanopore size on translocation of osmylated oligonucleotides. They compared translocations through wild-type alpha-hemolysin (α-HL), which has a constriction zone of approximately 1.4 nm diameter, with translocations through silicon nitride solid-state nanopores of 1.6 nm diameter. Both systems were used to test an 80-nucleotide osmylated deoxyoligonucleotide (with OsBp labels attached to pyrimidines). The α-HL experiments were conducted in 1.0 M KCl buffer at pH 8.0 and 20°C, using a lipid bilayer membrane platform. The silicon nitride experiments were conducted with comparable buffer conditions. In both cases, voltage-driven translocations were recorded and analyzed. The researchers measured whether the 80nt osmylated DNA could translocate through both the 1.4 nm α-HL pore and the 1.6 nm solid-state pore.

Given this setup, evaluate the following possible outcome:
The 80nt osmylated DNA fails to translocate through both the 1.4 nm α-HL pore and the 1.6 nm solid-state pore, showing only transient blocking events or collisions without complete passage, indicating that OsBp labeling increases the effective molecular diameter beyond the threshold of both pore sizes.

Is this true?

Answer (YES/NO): NO